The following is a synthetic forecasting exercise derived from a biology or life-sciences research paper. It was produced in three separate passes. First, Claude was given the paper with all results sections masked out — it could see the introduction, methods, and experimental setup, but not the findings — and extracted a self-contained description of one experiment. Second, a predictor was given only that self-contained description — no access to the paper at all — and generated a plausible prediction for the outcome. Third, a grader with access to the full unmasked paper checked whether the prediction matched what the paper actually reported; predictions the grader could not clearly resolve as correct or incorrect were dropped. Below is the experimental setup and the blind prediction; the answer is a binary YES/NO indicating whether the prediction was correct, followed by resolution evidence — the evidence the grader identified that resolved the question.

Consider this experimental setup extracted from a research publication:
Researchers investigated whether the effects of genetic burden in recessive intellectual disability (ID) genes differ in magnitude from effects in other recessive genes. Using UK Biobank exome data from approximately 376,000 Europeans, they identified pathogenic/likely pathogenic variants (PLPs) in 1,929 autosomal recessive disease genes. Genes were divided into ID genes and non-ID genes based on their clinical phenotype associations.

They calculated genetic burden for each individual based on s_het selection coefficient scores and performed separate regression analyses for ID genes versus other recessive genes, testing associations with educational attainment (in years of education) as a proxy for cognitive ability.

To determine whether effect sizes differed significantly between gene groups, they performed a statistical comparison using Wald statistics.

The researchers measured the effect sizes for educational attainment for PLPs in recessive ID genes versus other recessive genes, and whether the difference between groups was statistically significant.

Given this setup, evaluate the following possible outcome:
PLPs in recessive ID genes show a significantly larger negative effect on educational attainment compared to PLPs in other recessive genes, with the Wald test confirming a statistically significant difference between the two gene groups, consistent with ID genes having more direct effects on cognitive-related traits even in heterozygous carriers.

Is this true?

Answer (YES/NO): YES